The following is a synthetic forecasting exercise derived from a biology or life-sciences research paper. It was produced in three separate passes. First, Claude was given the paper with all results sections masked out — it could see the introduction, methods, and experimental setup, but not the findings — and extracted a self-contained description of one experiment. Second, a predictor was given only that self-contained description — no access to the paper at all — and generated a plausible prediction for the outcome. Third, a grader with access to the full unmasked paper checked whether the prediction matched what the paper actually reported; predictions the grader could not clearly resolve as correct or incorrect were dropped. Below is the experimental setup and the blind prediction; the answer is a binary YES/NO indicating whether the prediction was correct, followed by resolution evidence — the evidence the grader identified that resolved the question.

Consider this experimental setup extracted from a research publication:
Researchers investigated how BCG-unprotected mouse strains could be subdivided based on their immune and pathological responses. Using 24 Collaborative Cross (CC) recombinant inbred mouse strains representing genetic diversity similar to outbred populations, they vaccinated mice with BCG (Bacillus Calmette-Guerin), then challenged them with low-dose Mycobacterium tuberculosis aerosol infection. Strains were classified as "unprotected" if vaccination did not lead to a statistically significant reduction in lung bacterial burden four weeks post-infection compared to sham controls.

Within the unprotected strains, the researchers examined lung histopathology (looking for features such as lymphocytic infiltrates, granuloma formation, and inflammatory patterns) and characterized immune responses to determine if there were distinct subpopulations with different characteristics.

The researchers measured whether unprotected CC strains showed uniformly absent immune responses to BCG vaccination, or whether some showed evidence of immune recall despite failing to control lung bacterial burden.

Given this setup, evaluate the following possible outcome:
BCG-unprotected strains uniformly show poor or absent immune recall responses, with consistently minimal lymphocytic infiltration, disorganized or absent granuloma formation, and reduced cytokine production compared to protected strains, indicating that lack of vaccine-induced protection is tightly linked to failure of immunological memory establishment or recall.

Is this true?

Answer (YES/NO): NO